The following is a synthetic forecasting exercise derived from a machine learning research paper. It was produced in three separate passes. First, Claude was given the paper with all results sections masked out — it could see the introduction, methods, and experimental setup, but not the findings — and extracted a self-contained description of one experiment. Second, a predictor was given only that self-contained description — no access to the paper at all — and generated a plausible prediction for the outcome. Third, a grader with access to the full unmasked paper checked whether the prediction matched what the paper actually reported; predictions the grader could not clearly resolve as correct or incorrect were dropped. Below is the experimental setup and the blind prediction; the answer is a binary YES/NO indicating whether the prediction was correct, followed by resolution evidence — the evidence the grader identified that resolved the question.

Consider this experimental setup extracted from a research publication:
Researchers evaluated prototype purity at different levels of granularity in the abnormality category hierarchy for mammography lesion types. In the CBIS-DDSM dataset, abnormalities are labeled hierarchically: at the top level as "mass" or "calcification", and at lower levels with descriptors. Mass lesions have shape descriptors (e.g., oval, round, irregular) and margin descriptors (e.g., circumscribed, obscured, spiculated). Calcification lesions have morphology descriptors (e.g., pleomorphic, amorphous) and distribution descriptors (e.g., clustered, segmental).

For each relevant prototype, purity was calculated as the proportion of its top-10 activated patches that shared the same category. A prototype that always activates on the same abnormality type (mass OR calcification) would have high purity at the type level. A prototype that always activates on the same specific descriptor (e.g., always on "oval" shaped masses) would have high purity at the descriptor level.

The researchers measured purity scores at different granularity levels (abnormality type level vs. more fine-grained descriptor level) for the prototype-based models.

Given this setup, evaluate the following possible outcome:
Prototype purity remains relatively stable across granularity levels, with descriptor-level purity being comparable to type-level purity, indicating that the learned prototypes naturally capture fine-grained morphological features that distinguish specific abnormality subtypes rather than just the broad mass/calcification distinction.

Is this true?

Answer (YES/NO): NO